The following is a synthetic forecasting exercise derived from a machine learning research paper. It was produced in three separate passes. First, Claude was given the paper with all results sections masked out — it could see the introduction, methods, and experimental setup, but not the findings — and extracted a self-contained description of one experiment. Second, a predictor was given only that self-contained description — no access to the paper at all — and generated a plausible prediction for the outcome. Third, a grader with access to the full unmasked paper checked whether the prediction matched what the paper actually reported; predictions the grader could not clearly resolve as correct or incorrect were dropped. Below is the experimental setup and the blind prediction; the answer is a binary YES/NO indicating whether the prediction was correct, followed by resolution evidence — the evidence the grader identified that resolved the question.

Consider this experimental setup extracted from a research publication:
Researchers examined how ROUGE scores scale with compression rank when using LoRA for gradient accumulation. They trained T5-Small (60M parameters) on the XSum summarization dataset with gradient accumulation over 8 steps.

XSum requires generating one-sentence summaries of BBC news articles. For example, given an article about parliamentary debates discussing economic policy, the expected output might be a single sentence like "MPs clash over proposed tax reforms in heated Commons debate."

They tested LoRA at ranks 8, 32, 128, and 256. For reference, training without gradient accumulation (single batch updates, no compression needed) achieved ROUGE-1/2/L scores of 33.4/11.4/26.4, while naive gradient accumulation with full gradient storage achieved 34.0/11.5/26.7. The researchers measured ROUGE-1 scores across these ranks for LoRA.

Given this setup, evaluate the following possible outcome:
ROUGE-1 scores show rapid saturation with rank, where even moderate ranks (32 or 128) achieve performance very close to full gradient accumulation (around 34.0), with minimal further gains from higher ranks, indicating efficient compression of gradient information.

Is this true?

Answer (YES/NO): NO